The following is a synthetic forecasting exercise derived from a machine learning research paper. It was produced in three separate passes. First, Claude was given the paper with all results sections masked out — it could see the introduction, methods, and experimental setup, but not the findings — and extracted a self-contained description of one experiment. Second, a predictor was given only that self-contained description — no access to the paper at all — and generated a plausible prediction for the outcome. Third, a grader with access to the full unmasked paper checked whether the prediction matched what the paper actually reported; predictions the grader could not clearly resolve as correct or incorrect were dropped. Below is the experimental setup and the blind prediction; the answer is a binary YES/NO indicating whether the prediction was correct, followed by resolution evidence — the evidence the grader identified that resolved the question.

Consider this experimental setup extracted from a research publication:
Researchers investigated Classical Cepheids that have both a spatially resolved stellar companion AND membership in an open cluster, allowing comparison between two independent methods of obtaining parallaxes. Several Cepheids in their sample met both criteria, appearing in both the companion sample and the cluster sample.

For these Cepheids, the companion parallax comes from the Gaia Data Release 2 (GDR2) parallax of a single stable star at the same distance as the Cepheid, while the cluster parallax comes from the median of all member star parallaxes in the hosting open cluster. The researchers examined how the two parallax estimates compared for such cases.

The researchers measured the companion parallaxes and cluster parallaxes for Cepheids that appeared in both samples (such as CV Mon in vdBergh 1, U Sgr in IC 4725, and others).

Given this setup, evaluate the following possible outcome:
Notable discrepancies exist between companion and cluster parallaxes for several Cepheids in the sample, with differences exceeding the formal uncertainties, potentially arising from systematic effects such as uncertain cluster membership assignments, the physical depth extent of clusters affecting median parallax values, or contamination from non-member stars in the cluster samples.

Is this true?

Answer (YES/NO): NO